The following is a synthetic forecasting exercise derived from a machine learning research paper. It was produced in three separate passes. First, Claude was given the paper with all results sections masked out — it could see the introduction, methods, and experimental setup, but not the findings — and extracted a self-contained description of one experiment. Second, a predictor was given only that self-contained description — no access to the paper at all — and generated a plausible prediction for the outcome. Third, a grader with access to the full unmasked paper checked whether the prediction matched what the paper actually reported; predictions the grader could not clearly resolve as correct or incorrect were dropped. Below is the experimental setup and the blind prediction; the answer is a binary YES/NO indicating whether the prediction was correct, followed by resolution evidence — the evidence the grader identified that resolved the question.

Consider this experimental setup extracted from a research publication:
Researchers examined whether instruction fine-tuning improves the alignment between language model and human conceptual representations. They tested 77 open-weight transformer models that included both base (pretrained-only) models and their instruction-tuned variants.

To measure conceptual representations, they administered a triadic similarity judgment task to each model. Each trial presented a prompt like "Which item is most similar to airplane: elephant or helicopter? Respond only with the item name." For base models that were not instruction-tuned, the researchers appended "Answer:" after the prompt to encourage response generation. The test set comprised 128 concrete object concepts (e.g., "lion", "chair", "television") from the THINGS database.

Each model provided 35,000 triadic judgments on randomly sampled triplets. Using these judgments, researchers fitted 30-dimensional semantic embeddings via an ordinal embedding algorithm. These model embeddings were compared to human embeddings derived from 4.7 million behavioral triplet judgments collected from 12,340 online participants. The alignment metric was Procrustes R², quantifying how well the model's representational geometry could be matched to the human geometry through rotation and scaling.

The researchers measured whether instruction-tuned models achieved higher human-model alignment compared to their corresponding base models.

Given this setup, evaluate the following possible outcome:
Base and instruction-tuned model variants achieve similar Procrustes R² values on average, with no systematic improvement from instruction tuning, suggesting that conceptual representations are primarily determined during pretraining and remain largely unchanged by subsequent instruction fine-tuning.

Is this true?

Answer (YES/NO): NO